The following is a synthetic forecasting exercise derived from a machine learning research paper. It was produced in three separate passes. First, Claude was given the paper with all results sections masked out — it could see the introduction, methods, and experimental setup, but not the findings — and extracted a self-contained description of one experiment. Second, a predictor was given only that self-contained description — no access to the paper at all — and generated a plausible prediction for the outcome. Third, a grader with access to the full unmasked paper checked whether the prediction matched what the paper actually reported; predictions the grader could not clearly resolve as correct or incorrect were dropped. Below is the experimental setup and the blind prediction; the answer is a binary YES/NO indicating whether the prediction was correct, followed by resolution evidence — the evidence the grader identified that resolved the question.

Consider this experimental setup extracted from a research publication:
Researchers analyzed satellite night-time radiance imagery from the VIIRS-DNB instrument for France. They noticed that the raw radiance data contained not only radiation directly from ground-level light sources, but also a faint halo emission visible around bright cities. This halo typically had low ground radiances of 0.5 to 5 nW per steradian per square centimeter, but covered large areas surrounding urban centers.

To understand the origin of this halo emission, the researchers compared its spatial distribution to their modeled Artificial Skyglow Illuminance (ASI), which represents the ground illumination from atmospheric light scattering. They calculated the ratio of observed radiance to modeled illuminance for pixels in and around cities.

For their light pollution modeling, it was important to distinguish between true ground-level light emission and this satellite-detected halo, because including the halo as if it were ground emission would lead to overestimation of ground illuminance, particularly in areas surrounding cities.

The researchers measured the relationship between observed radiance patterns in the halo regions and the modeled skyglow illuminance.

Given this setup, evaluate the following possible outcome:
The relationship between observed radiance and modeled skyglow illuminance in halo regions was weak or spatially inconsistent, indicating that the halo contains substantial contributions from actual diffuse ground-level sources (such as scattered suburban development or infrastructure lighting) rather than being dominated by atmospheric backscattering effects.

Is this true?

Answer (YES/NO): NO